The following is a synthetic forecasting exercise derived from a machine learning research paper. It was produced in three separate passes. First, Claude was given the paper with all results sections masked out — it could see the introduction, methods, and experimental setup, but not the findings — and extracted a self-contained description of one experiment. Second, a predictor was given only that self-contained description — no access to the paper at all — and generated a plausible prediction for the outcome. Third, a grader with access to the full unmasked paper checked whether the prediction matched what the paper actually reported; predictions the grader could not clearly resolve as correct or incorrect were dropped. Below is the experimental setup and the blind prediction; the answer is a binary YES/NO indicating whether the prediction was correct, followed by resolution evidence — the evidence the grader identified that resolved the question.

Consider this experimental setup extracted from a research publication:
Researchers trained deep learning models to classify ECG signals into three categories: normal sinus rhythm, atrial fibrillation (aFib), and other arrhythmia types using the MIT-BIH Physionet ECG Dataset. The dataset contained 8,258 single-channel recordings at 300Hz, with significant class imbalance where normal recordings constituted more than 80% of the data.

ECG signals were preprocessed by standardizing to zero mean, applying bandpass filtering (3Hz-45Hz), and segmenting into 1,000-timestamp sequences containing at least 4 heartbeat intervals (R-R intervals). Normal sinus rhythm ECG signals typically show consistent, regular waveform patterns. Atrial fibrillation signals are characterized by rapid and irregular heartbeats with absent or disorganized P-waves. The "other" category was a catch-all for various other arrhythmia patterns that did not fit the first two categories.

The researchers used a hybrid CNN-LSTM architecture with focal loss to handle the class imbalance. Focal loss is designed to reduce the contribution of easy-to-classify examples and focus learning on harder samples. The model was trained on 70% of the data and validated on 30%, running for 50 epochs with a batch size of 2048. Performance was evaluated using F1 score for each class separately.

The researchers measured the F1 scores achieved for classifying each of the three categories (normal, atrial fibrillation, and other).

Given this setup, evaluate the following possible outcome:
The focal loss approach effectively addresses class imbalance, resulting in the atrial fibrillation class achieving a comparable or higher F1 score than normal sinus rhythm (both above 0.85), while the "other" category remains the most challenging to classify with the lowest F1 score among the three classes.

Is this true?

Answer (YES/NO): NO